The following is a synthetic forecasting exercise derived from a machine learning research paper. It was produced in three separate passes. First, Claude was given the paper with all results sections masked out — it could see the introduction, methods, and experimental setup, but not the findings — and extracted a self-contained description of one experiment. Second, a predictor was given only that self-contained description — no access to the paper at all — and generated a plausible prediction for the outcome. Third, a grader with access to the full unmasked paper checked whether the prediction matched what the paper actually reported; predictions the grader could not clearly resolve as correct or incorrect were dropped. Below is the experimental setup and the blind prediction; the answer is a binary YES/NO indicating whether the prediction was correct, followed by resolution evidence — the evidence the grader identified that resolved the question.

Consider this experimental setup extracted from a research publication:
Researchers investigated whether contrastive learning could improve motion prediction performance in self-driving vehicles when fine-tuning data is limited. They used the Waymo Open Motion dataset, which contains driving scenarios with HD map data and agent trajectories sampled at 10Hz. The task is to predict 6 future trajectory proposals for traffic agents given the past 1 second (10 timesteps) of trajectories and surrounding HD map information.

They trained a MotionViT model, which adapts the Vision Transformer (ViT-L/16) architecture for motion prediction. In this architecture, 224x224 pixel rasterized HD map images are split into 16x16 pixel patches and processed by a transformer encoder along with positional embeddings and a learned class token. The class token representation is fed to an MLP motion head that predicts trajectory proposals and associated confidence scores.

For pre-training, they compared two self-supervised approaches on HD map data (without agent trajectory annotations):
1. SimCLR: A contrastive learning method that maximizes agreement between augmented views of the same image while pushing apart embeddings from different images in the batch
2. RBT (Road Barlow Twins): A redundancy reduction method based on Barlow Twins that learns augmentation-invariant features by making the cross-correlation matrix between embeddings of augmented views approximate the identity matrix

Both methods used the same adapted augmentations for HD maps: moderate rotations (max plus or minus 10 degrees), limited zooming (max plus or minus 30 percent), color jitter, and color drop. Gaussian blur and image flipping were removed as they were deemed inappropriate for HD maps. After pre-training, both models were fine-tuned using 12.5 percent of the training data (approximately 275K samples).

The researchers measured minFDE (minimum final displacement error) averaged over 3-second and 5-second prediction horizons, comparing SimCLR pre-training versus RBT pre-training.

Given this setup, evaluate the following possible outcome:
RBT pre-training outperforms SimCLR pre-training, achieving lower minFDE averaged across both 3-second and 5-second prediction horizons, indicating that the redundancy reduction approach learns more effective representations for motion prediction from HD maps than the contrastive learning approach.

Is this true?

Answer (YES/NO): YES